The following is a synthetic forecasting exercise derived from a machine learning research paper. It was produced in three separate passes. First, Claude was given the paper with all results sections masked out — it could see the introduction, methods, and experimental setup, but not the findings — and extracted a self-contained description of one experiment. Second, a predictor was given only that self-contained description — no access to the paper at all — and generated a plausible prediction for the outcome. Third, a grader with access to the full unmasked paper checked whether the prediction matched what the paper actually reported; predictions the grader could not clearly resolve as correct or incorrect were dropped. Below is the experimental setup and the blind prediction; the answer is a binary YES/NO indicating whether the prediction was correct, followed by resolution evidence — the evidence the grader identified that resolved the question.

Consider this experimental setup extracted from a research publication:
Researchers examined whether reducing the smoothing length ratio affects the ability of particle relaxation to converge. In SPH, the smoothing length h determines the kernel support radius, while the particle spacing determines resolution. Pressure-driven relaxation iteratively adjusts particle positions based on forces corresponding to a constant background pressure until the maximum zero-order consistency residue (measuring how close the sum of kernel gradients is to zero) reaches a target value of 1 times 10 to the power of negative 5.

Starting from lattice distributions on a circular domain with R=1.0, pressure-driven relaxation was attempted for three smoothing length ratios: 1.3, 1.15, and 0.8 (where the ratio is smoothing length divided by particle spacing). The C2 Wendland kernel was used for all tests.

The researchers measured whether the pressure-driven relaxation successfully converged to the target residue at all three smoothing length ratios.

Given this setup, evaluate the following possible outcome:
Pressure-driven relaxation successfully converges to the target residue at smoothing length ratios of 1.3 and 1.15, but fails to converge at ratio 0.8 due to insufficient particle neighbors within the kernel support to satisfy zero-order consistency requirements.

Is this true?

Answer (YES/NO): NO